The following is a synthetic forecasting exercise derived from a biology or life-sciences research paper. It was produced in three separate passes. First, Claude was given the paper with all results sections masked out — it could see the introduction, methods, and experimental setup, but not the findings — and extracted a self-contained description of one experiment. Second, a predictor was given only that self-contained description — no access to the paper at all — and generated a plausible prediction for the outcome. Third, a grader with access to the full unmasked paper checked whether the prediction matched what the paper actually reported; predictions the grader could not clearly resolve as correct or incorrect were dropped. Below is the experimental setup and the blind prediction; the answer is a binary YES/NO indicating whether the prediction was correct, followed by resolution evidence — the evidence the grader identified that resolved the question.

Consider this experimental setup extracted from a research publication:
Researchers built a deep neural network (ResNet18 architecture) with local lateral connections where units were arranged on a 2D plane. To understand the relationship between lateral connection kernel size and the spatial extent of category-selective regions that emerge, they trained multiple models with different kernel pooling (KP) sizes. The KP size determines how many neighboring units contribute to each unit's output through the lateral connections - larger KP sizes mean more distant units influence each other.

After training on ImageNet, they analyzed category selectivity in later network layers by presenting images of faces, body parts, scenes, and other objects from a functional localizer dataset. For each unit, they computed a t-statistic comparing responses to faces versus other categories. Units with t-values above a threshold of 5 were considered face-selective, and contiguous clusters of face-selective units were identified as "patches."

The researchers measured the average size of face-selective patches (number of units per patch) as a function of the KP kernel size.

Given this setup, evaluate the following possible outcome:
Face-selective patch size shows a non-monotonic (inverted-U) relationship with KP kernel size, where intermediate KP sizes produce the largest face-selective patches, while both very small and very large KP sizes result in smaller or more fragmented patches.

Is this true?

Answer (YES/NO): NO